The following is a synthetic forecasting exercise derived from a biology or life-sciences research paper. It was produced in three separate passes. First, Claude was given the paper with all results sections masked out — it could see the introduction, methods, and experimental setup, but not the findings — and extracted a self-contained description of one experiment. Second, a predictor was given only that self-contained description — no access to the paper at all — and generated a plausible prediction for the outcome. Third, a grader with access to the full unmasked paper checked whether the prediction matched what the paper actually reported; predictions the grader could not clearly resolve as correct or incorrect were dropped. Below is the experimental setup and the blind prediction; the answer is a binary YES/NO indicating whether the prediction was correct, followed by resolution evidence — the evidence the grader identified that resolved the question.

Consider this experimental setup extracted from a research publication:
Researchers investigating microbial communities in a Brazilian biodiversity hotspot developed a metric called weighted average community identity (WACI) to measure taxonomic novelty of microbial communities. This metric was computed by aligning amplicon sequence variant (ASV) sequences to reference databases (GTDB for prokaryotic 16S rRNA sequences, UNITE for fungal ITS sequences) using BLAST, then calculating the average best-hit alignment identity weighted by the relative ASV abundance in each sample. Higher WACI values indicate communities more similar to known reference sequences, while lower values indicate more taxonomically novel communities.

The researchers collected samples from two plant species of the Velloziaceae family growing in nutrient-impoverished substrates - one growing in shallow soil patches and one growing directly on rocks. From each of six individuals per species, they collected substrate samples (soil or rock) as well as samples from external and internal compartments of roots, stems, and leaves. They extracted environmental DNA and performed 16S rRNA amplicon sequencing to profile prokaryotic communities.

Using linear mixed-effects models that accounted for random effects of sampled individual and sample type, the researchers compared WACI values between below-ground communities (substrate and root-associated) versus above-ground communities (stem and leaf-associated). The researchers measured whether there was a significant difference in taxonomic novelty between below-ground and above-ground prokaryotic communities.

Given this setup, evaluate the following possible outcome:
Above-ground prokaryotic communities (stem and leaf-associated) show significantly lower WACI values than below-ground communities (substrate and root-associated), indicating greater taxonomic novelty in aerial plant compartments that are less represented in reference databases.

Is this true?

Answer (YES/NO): NO